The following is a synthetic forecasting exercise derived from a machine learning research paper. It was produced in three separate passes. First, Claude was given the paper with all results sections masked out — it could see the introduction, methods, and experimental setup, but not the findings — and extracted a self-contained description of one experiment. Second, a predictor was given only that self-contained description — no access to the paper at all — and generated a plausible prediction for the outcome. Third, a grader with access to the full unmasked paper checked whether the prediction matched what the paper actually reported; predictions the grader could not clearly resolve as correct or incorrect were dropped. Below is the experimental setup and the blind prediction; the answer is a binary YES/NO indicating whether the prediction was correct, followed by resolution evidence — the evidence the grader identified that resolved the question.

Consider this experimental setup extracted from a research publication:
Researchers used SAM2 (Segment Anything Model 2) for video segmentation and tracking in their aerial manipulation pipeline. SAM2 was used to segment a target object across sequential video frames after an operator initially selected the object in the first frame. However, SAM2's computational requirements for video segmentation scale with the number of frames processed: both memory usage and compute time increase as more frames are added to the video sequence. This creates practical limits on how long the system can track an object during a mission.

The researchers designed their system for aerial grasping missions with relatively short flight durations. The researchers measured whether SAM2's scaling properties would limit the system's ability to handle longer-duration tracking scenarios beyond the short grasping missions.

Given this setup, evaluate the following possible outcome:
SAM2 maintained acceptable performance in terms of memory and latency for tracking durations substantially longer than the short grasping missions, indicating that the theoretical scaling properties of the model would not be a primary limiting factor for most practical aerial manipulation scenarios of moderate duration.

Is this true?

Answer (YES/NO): NO